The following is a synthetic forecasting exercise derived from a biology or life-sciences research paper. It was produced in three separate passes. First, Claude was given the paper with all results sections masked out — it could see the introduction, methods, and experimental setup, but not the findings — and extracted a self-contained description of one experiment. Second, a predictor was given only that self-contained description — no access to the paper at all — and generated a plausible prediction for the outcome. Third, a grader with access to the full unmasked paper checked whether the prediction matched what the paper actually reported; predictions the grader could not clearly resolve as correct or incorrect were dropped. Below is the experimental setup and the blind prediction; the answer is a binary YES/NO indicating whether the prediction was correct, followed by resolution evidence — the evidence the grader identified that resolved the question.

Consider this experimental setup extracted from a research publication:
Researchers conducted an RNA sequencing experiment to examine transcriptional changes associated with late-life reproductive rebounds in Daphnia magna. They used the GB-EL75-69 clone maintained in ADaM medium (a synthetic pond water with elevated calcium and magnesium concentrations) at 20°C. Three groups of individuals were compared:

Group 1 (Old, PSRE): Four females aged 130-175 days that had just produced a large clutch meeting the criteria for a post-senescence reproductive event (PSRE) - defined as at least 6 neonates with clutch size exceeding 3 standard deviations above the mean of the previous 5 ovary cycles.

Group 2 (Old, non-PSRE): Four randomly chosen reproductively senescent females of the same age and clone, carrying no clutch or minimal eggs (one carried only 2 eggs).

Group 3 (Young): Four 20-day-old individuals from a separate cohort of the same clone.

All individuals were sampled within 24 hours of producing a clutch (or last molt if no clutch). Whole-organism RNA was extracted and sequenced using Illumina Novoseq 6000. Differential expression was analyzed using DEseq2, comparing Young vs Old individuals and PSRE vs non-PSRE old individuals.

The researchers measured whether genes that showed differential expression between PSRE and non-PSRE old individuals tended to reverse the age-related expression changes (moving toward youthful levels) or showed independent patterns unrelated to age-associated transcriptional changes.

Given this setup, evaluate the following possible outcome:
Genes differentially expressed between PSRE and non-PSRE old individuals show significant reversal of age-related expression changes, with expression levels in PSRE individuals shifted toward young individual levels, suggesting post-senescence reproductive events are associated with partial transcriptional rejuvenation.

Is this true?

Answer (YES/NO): YES